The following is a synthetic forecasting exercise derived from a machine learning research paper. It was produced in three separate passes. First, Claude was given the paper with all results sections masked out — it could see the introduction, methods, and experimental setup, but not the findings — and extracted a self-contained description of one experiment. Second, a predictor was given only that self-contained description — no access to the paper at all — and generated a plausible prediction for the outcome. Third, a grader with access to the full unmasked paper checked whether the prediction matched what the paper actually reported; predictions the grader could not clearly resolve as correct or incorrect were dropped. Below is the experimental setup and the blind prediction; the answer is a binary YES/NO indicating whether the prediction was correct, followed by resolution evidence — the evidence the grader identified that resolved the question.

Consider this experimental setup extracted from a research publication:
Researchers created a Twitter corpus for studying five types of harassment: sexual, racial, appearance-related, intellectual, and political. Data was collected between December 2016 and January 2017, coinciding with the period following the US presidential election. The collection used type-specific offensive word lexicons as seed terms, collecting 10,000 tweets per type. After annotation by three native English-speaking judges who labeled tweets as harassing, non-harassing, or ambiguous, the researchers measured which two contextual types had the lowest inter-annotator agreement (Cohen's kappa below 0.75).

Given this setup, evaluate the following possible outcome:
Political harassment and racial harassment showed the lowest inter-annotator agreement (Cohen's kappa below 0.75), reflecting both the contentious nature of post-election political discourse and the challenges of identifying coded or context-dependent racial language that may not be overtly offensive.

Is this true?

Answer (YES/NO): NO